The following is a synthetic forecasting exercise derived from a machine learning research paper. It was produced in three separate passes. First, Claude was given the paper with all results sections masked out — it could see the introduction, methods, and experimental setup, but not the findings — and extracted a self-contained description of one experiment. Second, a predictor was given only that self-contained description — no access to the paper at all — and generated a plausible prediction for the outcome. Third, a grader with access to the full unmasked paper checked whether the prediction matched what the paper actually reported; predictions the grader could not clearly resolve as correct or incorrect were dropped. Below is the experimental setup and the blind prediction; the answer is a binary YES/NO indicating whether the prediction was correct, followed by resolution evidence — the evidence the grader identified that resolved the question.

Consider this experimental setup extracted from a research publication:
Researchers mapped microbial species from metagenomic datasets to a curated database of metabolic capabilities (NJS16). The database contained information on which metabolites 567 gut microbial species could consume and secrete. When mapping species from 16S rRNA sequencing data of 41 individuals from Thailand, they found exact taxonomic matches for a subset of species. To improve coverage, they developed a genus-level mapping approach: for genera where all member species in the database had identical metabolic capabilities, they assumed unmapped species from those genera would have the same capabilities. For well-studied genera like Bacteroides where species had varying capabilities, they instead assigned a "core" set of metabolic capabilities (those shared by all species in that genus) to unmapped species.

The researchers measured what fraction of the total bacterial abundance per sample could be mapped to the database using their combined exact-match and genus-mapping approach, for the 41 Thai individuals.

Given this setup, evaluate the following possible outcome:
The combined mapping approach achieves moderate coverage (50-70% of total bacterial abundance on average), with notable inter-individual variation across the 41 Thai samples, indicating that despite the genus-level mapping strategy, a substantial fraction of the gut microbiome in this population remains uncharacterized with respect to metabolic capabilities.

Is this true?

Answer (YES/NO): NO